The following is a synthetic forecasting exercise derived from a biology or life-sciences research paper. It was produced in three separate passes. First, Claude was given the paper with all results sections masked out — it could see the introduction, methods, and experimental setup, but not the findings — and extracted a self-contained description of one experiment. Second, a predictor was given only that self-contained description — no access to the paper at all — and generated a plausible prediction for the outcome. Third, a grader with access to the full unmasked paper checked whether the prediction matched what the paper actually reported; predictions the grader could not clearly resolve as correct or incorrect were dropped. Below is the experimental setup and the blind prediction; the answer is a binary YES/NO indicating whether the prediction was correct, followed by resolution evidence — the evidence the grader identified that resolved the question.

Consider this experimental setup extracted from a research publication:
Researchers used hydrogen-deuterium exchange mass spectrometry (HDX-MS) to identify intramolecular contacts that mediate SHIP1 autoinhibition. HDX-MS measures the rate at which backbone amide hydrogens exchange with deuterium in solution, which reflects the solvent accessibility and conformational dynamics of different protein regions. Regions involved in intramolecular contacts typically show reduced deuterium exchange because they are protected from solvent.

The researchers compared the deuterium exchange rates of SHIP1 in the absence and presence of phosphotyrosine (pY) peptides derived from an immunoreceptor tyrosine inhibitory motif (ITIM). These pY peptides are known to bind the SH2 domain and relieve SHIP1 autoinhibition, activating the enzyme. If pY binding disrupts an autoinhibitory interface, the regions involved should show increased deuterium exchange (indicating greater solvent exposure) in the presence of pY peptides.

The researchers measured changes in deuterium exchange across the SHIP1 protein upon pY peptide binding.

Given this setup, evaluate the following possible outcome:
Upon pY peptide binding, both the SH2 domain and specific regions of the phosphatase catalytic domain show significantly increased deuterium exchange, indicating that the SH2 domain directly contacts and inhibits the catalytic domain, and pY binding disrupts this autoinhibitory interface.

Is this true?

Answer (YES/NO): NO